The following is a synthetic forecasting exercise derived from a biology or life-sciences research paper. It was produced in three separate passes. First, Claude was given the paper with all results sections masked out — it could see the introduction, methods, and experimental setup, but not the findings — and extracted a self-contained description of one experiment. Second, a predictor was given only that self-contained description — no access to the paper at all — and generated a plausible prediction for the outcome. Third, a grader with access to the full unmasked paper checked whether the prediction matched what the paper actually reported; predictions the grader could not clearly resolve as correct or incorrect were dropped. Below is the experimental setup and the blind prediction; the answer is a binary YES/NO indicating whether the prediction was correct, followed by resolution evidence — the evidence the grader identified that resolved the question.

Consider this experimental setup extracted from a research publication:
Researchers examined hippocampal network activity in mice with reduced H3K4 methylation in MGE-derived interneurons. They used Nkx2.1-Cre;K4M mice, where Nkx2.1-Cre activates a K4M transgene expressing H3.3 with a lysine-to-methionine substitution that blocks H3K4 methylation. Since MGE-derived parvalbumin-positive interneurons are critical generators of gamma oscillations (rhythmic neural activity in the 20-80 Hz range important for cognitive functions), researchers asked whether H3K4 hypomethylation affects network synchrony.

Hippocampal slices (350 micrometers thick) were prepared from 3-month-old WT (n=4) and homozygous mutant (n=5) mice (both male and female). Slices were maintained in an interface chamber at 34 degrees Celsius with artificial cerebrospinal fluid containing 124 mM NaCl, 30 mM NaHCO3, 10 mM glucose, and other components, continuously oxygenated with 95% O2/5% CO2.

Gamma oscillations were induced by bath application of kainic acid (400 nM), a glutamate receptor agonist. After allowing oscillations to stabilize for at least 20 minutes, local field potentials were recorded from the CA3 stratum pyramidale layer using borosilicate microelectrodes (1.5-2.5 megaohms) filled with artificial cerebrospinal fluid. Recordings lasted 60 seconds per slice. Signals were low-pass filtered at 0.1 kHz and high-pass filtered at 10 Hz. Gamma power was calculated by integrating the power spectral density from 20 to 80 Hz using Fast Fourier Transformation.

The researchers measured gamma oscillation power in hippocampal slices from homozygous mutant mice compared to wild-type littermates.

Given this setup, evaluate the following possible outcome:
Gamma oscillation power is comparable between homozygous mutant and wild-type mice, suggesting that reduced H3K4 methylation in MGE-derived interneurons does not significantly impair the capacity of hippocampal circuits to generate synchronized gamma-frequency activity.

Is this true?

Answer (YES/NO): NO